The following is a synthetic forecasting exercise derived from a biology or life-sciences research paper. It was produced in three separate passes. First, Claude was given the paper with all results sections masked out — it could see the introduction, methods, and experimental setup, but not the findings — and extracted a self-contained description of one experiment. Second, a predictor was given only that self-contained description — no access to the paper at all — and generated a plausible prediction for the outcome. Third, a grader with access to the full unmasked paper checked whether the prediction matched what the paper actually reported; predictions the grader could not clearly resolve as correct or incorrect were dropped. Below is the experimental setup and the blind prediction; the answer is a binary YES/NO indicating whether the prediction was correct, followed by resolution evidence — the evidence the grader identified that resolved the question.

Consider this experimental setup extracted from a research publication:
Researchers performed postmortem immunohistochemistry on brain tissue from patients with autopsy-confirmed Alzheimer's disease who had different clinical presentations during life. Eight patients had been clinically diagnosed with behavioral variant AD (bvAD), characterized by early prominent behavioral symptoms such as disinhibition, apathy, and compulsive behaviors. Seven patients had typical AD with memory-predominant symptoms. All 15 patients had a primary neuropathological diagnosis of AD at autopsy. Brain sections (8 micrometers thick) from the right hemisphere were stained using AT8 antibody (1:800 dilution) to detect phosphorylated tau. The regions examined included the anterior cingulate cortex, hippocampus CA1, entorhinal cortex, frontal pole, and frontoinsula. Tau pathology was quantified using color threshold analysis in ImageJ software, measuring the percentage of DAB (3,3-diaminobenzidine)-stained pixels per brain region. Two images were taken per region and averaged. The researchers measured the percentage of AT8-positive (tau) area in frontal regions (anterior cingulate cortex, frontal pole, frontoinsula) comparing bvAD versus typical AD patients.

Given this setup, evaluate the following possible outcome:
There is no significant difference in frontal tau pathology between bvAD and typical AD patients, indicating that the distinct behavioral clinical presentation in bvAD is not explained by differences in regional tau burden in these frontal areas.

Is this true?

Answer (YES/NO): YES